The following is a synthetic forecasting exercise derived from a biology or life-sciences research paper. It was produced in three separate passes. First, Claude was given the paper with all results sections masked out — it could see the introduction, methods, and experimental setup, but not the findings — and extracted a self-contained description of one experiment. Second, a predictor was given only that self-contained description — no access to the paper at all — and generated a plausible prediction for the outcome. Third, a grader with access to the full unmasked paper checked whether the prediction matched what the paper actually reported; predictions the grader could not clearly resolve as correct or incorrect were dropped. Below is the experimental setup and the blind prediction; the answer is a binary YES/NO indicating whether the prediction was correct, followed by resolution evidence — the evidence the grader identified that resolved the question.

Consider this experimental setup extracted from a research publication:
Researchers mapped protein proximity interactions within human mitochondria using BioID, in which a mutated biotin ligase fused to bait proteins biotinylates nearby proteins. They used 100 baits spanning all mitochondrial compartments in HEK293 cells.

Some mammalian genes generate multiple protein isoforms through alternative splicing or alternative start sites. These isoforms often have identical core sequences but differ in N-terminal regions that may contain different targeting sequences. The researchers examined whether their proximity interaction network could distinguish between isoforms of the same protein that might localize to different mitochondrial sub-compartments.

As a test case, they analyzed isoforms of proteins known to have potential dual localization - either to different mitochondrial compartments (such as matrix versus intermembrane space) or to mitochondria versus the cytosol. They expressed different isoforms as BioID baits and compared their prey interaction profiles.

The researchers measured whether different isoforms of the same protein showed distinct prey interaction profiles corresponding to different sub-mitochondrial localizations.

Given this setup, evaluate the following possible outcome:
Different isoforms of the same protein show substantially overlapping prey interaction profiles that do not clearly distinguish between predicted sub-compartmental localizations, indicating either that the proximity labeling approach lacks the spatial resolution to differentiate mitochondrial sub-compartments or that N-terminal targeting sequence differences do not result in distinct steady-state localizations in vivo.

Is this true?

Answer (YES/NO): NO